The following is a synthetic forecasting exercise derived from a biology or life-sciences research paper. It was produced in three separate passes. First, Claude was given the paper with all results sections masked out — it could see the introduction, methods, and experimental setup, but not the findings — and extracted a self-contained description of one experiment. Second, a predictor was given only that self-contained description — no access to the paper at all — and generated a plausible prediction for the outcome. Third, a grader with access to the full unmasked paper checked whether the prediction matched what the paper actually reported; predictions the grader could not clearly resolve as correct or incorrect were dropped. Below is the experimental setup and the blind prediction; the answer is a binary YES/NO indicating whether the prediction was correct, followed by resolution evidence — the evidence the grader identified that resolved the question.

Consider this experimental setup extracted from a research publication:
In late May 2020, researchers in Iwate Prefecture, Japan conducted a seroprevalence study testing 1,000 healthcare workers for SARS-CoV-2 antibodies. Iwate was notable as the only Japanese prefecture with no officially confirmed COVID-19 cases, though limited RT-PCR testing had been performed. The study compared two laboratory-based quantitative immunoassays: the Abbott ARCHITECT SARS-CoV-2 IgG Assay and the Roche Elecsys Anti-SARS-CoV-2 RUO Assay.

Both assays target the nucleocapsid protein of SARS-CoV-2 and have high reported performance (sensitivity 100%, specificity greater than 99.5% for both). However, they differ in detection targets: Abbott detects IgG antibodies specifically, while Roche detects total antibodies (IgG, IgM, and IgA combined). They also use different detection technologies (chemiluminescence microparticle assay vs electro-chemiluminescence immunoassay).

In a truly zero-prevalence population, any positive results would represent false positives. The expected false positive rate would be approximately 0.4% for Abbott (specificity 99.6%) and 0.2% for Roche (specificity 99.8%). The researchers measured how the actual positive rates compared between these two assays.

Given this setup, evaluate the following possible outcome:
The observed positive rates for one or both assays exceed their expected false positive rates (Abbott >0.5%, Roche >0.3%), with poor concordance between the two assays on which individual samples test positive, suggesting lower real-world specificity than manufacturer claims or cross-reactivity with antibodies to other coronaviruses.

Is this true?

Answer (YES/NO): NO